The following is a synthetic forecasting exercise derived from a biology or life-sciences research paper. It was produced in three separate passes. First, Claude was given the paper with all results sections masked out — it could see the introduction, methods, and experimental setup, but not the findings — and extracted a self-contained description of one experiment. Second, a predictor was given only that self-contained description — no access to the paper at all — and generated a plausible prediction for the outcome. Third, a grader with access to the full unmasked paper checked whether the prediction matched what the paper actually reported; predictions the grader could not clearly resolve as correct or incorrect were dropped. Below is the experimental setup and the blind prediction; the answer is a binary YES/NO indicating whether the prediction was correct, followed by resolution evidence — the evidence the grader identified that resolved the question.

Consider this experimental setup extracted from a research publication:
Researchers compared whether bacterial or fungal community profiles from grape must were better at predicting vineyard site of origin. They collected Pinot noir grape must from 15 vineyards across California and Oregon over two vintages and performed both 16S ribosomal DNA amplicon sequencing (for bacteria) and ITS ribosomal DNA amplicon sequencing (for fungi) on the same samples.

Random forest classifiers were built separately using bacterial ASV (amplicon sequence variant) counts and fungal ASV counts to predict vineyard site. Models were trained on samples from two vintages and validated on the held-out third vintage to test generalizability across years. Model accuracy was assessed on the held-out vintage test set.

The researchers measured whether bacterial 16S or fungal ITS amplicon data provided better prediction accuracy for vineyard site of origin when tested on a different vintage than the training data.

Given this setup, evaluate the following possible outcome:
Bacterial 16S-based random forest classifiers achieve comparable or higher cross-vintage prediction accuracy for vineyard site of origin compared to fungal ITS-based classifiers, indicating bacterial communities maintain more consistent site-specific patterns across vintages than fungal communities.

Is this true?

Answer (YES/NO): YES